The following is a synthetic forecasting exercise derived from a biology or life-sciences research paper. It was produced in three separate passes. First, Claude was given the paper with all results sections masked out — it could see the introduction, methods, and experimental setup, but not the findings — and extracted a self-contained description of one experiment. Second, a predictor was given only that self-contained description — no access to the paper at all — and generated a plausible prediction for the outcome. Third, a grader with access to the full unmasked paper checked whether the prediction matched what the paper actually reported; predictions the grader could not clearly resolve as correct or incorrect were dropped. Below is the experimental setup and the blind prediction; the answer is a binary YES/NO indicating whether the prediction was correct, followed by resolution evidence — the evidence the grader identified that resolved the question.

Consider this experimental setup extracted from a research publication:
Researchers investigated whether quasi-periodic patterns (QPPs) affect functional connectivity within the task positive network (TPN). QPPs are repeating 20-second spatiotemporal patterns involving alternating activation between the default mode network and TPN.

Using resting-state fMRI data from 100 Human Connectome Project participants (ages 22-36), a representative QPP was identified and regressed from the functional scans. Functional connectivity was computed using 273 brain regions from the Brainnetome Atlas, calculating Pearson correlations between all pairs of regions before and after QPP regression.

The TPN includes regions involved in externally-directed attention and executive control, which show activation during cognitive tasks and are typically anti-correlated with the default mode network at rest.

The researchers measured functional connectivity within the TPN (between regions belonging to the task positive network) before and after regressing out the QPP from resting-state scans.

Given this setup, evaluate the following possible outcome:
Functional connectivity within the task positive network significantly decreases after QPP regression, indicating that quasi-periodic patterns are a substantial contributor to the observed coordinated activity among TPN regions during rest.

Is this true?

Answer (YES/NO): YES